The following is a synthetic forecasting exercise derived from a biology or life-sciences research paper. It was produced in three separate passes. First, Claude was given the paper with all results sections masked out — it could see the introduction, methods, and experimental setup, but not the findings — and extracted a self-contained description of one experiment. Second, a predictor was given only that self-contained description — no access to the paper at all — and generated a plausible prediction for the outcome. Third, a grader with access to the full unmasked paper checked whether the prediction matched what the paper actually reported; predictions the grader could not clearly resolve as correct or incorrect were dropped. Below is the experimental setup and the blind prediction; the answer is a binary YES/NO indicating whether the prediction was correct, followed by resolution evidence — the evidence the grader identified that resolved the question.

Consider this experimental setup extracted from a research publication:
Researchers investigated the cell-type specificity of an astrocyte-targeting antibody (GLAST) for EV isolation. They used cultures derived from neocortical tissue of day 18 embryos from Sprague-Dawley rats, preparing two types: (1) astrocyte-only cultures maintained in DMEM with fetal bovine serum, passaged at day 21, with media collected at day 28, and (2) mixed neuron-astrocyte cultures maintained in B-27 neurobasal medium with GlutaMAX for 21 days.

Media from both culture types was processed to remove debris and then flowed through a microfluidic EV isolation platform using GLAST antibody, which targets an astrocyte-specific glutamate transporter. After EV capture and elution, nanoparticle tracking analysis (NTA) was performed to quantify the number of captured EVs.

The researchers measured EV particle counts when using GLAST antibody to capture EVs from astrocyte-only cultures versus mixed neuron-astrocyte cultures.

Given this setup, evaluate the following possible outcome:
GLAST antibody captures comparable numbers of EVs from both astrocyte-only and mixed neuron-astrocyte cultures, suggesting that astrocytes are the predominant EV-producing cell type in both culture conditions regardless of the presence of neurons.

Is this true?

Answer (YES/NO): NO